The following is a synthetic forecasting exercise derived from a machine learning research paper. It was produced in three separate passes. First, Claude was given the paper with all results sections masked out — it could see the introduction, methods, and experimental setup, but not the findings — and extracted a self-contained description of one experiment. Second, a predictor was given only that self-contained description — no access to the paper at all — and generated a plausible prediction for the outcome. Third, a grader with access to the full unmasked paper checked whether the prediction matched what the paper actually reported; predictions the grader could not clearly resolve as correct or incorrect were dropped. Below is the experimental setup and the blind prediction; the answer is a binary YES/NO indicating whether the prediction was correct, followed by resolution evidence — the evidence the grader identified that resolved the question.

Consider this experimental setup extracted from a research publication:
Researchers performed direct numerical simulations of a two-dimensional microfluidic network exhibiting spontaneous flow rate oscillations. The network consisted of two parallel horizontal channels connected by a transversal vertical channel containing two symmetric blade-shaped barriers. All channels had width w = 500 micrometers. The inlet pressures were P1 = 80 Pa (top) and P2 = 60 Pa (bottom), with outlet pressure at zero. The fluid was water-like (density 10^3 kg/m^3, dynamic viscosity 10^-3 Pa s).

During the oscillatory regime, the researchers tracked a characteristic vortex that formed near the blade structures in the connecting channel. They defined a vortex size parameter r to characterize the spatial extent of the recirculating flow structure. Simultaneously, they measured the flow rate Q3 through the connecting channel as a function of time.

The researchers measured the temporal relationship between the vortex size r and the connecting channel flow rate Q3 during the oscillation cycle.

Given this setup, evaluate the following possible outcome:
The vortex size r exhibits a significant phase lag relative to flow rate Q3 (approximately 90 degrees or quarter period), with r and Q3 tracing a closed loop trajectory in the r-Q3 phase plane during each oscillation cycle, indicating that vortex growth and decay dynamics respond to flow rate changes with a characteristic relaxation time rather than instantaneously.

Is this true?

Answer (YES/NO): NO